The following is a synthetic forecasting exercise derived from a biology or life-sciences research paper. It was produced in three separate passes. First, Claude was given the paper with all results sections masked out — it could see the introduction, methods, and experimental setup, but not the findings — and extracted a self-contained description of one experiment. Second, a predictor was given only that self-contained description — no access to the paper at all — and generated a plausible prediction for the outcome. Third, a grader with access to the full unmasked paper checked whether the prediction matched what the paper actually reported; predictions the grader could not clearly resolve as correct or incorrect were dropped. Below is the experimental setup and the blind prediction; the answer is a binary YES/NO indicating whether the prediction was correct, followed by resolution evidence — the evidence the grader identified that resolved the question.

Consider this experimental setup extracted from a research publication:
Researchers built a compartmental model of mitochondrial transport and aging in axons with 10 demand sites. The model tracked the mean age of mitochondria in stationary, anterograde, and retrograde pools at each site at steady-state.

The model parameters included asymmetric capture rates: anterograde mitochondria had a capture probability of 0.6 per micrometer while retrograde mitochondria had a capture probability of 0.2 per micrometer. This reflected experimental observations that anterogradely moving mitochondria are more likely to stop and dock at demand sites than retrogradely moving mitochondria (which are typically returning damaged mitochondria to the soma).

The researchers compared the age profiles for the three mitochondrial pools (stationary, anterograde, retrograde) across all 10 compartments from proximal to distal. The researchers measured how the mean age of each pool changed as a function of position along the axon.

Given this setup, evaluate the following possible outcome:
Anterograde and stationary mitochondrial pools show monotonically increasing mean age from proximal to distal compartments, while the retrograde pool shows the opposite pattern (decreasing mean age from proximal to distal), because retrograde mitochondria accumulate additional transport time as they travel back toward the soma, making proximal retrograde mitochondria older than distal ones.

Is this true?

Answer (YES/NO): NO